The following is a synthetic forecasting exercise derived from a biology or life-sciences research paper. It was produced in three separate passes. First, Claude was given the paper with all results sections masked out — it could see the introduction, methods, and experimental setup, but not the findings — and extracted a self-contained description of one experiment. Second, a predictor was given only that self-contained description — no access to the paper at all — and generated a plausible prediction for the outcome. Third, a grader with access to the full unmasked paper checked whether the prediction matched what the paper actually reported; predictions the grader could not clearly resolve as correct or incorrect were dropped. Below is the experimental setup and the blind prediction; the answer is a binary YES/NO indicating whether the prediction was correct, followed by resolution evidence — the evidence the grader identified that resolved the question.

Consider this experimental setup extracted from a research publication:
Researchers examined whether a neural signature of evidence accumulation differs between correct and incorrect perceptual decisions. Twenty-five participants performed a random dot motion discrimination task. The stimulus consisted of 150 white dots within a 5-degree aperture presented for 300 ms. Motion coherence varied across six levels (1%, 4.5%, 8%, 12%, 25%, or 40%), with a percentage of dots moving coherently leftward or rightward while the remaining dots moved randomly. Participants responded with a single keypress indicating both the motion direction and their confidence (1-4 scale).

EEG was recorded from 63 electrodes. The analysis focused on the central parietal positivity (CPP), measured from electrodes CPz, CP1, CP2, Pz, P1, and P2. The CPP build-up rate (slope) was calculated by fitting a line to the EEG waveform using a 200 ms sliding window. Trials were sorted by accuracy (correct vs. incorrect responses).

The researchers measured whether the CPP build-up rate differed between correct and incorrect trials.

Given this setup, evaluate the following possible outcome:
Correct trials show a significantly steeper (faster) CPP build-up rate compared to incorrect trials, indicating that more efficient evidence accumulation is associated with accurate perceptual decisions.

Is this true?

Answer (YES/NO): YES